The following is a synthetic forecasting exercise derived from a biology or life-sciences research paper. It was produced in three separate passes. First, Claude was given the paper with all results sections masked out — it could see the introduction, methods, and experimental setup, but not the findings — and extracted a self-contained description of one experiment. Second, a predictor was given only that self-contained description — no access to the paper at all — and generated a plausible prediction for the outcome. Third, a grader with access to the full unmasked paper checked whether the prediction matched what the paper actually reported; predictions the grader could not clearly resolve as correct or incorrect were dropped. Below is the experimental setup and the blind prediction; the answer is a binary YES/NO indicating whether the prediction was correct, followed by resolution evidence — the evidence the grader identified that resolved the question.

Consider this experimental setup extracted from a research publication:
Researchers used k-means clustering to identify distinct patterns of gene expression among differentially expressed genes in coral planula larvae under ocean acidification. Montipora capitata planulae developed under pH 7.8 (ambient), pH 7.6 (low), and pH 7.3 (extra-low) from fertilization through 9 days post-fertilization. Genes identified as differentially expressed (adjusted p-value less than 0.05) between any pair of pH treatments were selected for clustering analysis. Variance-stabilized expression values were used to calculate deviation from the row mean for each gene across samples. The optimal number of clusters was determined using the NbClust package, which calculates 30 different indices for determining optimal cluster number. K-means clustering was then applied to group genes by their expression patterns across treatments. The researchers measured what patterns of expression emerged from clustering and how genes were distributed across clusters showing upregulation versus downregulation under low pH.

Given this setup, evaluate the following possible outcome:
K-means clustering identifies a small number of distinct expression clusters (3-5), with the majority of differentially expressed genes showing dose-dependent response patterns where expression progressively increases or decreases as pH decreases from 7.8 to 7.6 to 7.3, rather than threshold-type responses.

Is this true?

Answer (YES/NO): NO